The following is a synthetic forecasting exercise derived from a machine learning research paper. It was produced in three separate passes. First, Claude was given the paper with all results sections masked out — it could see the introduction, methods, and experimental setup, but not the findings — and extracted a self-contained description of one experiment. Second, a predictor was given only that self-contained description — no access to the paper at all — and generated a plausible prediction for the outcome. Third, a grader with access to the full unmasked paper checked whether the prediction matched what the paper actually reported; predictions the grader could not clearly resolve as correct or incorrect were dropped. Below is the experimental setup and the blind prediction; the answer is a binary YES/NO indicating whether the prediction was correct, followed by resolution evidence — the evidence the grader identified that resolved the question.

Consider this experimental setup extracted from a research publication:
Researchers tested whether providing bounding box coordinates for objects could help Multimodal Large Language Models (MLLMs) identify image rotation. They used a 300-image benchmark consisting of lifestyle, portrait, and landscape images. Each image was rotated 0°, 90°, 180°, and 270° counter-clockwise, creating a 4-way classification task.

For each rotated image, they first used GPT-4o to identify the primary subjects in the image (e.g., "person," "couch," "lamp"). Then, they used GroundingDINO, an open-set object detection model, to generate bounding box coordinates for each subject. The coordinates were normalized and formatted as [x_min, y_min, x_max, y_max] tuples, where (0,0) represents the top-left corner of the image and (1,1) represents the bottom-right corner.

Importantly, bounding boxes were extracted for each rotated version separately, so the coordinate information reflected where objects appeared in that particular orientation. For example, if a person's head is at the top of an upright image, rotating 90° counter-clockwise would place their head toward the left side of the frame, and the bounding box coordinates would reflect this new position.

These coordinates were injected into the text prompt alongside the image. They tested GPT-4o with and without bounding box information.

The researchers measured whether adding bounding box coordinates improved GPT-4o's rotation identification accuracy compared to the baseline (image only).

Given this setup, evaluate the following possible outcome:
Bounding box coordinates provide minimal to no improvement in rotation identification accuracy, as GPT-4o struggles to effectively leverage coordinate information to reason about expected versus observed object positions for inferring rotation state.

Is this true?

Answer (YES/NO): YES